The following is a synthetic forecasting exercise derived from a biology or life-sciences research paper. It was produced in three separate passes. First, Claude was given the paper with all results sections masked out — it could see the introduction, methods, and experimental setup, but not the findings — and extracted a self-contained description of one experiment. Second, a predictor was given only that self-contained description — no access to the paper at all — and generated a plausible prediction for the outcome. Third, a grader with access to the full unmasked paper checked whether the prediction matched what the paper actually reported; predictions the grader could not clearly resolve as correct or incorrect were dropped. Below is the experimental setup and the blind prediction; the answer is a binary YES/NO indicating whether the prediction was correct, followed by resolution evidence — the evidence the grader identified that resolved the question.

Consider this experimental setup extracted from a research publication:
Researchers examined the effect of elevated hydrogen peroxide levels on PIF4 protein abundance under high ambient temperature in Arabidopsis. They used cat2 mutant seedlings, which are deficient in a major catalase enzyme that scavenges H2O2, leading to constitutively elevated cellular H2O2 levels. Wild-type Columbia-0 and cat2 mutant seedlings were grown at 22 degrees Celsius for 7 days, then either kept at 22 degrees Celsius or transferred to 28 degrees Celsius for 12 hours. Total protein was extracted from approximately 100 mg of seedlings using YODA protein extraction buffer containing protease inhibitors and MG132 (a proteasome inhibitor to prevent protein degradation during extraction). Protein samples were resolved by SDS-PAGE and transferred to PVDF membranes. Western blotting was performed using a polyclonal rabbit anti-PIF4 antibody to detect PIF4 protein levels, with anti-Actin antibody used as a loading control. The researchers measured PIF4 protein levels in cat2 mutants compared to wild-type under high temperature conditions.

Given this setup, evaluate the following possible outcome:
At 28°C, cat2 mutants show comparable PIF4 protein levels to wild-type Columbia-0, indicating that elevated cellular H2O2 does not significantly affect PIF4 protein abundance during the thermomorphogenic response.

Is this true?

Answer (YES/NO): NO